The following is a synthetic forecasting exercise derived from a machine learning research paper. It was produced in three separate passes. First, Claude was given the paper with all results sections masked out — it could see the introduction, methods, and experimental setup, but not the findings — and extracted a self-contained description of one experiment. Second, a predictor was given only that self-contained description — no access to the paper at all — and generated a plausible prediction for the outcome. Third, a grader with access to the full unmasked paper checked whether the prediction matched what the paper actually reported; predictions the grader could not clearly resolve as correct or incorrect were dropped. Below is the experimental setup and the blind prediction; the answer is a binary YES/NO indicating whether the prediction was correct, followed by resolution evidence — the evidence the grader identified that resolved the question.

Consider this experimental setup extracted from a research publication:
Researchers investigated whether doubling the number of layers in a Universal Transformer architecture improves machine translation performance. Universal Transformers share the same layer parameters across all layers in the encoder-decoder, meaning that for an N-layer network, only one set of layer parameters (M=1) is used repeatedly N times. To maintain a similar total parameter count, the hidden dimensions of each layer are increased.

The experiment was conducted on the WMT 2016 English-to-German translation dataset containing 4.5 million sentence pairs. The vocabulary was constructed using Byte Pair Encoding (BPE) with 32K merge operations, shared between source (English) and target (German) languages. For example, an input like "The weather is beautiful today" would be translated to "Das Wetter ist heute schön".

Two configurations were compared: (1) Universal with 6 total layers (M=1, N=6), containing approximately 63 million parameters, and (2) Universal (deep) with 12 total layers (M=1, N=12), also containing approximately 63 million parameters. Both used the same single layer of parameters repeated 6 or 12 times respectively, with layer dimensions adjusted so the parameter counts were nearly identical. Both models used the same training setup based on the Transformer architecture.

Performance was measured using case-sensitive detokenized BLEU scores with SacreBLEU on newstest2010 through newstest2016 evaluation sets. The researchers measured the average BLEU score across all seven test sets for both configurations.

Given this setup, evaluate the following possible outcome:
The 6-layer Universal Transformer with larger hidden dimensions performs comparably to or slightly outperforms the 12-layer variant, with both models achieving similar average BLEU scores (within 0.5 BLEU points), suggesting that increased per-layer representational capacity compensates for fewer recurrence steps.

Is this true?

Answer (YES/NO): YES